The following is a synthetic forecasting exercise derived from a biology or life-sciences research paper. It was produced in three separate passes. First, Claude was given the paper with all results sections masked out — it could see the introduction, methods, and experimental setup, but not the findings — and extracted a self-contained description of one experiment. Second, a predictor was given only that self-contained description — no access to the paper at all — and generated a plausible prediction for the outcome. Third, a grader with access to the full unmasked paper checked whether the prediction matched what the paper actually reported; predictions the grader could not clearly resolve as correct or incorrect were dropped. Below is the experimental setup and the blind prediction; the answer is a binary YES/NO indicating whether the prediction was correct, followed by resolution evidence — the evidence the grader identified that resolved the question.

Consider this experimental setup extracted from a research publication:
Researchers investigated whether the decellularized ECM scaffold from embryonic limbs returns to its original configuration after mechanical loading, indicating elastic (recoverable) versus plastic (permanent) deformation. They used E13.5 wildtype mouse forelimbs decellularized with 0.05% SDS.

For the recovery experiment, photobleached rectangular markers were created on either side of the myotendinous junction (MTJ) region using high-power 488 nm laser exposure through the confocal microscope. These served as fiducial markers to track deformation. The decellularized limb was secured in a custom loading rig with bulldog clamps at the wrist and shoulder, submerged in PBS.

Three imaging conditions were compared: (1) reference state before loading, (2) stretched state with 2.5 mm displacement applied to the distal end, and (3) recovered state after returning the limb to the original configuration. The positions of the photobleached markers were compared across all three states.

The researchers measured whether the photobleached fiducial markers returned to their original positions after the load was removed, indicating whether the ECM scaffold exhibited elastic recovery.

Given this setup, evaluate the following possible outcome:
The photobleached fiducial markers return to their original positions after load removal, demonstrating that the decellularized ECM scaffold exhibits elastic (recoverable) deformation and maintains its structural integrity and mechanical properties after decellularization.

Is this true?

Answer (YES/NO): YES